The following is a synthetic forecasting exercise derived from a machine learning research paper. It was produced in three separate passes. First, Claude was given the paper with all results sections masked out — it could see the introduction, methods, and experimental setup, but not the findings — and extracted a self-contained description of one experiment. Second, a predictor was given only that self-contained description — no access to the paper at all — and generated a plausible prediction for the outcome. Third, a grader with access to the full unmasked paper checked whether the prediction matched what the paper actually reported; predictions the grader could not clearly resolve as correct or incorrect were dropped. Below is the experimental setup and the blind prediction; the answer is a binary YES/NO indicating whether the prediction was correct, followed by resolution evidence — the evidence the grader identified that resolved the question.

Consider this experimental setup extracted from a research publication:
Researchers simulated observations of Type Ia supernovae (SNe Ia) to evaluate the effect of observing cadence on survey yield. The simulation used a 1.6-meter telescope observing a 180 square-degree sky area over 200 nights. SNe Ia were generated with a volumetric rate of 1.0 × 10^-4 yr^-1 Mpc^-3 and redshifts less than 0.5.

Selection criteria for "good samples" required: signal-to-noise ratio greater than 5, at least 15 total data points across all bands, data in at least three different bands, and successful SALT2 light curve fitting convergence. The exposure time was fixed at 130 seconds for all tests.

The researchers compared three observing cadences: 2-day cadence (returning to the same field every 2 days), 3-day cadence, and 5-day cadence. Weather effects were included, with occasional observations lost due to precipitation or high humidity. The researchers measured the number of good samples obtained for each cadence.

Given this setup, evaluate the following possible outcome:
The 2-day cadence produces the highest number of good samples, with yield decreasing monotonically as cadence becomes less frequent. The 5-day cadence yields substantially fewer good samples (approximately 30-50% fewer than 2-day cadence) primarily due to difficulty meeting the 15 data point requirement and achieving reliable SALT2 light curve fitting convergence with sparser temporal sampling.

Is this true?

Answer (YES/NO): YES